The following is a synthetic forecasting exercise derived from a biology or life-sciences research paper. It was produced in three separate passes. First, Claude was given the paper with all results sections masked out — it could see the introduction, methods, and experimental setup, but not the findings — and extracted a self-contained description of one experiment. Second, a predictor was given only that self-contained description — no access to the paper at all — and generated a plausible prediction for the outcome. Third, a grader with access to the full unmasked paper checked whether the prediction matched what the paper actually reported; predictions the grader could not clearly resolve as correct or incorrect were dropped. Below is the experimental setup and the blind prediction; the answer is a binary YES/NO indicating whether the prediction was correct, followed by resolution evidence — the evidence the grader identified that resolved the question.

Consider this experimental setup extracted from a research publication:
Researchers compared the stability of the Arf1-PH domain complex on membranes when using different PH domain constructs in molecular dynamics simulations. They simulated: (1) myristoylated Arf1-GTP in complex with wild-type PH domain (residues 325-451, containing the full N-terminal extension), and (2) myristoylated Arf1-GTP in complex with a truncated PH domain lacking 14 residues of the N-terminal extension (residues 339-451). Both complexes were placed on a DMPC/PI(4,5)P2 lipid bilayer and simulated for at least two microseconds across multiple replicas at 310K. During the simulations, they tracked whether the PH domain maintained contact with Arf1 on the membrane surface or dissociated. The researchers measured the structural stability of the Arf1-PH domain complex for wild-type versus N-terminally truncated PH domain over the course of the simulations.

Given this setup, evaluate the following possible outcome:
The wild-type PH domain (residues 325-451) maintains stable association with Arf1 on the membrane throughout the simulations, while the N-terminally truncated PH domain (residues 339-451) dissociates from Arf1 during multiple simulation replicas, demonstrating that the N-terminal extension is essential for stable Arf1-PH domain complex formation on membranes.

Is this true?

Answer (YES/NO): NO